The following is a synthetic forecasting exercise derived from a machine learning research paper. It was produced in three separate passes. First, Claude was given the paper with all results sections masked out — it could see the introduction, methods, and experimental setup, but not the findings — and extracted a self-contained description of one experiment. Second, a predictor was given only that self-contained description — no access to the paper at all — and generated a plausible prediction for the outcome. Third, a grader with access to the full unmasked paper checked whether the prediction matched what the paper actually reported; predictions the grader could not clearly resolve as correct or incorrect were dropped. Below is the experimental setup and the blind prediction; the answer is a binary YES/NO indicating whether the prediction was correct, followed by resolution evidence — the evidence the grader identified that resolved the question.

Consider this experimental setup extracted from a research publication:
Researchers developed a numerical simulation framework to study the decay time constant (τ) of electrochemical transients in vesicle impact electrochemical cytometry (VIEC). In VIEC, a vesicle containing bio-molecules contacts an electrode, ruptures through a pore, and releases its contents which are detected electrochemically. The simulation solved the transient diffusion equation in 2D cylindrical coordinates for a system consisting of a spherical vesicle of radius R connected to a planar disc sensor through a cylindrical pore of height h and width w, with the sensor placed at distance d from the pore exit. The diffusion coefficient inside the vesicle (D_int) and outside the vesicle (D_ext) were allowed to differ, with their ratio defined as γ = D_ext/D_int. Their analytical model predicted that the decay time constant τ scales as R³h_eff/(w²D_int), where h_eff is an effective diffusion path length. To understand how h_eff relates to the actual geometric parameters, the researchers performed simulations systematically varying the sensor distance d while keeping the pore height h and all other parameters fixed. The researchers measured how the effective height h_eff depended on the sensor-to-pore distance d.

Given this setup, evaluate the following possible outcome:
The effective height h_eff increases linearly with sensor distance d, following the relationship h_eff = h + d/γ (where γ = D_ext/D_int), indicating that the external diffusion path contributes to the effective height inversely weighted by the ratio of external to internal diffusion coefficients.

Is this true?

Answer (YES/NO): NO